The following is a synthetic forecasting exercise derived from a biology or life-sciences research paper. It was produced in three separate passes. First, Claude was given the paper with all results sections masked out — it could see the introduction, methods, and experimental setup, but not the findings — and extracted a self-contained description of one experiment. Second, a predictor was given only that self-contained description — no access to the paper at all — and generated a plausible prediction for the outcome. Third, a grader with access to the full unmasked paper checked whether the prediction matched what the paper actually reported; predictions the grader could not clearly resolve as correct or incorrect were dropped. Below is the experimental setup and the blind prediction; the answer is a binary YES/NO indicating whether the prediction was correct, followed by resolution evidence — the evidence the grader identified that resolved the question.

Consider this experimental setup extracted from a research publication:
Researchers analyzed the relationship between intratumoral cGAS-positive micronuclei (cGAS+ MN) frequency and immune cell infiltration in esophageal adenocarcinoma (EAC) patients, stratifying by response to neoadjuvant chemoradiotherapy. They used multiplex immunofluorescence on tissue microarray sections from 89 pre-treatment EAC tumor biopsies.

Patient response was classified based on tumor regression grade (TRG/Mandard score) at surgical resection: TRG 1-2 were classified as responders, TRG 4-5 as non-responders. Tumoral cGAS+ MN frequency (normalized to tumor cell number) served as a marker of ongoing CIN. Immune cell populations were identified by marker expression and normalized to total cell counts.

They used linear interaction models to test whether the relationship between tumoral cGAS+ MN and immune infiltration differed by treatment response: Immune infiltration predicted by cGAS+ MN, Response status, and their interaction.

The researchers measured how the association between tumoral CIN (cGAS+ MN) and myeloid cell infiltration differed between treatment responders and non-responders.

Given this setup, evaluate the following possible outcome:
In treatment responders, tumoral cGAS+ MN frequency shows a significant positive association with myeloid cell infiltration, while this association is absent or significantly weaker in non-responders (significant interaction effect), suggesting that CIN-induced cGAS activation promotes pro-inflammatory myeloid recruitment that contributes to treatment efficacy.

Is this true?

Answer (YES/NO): NO